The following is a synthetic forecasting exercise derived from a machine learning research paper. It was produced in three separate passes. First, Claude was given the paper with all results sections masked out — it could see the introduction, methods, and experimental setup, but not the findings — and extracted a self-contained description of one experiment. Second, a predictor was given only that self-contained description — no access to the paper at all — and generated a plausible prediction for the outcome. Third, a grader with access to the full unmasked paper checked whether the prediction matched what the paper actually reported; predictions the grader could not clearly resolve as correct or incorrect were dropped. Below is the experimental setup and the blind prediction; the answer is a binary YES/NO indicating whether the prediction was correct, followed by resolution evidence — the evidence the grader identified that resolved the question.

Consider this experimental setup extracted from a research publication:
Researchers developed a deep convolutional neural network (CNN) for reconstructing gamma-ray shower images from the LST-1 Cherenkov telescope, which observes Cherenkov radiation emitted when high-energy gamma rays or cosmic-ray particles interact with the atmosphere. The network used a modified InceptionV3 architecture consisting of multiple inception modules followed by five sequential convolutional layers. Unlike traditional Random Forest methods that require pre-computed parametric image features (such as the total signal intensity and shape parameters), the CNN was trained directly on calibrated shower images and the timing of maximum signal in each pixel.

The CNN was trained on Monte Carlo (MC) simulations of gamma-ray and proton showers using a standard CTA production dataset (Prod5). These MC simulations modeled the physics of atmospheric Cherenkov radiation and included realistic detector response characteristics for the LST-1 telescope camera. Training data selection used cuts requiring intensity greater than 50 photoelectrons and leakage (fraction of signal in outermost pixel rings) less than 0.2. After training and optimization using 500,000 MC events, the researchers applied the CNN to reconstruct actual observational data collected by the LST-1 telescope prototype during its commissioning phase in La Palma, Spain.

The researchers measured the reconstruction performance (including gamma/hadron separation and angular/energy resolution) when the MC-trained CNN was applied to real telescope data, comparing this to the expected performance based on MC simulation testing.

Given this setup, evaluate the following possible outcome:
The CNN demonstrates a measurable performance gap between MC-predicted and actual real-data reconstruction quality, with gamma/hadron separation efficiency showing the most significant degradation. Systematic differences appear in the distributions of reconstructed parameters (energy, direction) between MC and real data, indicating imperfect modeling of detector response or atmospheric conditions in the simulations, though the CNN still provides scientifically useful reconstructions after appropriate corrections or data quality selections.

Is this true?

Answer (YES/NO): NO